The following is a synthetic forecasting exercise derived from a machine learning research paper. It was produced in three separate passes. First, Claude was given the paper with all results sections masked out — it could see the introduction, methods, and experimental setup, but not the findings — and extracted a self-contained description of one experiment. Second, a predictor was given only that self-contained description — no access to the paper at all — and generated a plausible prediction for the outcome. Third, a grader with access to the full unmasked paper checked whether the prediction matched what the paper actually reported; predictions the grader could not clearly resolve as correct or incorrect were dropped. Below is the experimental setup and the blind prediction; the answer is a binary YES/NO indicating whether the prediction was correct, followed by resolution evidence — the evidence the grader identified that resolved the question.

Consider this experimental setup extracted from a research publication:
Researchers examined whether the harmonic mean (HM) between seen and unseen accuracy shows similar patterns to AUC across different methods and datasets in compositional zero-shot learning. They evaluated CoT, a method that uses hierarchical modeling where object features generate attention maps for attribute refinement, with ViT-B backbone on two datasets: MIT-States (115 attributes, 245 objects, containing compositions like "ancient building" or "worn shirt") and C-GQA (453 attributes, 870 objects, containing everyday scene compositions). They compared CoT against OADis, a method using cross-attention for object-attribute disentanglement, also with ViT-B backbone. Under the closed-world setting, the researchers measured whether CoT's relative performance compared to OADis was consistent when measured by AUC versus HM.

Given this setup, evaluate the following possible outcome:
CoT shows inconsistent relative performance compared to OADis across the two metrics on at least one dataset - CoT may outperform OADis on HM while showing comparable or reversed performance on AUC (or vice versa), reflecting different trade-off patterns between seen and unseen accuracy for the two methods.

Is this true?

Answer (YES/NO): NO